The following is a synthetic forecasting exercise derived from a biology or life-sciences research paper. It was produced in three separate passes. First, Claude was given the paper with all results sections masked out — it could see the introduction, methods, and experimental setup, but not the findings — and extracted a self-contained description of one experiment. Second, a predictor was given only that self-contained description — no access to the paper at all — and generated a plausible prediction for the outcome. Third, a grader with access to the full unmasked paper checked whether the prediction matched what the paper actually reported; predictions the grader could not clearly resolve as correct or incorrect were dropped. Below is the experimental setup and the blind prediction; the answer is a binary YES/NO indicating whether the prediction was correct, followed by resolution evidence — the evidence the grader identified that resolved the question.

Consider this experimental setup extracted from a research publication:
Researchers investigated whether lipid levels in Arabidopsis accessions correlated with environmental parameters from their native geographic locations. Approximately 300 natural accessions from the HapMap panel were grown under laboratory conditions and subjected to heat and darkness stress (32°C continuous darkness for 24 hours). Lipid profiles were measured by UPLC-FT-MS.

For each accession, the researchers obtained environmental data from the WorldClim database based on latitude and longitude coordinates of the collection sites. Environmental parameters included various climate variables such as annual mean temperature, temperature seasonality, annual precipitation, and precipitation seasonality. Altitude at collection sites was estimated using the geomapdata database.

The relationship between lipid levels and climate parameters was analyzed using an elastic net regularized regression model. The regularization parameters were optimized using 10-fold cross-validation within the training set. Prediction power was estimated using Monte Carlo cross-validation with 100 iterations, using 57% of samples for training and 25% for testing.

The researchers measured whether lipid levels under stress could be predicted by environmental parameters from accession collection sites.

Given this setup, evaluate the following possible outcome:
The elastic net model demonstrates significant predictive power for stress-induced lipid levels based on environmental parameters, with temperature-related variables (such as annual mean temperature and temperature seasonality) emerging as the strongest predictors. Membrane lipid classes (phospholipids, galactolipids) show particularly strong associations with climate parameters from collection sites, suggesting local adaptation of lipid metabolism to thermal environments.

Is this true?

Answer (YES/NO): NO